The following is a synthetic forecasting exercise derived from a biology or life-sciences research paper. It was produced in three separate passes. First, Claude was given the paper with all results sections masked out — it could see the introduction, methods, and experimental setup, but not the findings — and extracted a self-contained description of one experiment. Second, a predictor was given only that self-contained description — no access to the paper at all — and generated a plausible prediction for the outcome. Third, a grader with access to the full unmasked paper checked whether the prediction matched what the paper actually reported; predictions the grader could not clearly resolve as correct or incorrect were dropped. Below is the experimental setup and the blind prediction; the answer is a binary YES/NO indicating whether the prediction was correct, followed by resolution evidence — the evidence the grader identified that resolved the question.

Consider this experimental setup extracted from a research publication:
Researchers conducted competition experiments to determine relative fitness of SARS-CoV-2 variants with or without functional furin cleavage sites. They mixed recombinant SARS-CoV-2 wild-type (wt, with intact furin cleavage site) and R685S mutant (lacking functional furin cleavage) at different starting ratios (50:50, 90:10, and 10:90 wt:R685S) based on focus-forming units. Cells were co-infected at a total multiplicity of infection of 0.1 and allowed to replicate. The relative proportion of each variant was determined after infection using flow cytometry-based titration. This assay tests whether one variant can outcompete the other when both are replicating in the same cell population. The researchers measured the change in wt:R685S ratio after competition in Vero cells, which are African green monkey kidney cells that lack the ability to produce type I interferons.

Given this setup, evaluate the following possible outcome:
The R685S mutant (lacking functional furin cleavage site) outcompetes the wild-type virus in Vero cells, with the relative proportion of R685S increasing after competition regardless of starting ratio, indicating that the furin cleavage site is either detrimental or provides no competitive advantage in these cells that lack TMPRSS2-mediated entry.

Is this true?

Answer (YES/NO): YES